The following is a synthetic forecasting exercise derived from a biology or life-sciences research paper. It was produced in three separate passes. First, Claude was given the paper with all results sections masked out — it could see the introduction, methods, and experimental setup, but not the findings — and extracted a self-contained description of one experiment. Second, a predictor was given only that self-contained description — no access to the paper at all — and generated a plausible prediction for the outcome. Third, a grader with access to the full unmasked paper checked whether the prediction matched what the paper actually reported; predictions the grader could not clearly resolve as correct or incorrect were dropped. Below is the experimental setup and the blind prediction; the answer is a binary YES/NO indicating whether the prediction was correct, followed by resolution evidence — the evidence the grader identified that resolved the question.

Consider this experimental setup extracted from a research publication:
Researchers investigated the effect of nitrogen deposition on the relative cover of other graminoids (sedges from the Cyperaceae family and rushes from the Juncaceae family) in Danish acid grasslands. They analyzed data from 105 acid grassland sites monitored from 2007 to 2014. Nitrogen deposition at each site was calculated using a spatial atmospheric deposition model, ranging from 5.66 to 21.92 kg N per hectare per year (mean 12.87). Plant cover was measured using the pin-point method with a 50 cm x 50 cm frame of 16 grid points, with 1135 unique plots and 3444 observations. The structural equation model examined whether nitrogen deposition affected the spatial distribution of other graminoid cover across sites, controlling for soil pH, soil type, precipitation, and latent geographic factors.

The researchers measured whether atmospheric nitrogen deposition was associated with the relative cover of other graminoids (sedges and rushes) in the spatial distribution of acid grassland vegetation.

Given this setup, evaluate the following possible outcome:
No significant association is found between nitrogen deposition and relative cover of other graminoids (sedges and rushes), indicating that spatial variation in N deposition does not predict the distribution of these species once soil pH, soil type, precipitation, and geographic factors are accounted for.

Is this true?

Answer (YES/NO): NO